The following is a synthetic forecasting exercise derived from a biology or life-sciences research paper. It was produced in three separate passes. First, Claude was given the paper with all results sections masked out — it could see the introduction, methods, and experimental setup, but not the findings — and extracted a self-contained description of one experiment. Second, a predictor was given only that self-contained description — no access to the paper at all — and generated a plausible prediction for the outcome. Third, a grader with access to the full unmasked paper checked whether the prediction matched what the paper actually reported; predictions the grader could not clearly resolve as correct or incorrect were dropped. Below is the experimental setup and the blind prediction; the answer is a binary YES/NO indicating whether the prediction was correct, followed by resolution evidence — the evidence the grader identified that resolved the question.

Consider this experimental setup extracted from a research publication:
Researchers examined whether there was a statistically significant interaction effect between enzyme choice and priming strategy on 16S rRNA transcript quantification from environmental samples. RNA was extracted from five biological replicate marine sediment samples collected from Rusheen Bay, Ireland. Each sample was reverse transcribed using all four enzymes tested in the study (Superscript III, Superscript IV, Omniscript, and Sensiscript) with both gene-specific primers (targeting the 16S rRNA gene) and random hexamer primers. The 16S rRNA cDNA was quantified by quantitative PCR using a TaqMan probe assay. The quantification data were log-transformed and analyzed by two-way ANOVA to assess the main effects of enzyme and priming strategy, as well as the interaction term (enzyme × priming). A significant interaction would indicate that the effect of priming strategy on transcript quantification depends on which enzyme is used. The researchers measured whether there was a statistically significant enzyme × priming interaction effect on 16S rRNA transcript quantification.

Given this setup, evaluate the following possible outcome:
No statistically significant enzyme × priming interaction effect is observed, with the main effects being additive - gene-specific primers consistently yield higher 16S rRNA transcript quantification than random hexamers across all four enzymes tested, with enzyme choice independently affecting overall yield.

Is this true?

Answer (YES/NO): NO